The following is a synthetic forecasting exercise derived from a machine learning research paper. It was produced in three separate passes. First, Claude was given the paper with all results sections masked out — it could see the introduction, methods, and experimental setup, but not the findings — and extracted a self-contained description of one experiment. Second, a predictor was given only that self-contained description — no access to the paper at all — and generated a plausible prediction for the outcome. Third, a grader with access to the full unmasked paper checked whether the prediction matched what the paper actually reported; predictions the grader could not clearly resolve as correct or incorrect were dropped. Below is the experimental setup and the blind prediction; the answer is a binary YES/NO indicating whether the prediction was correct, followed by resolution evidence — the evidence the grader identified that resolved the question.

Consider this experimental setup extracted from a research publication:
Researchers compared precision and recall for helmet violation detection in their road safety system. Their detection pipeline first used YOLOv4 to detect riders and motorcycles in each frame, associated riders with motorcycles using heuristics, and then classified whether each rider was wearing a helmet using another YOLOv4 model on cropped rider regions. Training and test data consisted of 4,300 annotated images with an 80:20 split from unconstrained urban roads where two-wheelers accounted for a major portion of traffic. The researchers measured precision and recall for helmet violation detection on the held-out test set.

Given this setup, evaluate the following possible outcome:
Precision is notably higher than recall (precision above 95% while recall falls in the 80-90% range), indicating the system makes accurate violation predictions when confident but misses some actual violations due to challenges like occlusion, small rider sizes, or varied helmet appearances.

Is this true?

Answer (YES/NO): NO